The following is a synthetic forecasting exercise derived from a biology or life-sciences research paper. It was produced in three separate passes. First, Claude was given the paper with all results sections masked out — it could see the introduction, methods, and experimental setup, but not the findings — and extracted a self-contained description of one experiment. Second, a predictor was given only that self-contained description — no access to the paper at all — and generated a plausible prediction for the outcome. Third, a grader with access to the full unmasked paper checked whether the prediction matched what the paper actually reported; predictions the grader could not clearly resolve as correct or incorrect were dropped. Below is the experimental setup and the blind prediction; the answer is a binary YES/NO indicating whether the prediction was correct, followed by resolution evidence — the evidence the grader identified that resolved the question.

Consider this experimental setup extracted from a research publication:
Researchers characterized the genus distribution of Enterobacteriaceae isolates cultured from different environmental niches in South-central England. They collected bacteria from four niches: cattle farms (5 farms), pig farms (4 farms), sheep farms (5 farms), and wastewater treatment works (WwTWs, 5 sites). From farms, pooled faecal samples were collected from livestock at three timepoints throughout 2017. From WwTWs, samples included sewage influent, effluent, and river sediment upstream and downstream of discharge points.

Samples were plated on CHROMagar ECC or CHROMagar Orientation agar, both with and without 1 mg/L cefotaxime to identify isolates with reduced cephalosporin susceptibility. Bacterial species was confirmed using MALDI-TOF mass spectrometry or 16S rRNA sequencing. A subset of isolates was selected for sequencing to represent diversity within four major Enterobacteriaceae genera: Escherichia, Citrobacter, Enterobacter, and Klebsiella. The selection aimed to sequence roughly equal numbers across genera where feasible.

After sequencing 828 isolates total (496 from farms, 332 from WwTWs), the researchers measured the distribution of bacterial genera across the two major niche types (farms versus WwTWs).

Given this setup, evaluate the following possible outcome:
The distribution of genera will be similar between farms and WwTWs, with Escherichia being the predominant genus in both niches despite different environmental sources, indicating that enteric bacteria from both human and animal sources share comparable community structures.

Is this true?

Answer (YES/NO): NO